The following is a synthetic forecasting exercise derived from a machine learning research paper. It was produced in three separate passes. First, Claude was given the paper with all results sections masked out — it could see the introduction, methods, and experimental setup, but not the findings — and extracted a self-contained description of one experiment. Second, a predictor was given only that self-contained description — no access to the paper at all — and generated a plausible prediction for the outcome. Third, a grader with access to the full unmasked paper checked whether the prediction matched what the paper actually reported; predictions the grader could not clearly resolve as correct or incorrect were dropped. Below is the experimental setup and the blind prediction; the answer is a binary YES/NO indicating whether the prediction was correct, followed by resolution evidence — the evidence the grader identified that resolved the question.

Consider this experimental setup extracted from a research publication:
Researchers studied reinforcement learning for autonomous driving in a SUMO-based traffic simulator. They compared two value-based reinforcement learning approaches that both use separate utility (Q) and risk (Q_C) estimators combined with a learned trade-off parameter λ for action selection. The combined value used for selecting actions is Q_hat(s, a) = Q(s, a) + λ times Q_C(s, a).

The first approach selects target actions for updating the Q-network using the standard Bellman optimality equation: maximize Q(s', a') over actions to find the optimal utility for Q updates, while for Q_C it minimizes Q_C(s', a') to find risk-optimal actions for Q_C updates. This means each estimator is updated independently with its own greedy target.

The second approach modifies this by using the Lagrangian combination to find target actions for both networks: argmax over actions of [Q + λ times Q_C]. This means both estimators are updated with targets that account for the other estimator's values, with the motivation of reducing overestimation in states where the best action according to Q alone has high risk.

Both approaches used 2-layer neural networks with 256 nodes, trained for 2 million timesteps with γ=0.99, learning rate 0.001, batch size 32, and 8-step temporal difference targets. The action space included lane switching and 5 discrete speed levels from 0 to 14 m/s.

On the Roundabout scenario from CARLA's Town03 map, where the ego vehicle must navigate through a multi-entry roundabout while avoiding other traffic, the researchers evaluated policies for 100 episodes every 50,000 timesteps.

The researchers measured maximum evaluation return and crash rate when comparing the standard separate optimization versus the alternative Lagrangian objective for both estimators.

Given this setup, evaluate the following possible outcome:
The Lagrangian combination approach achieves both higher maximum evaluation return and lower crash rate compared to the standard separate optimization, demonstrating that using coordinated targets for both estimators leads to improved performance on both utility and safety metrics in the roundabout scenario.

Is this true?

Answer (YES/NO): NO